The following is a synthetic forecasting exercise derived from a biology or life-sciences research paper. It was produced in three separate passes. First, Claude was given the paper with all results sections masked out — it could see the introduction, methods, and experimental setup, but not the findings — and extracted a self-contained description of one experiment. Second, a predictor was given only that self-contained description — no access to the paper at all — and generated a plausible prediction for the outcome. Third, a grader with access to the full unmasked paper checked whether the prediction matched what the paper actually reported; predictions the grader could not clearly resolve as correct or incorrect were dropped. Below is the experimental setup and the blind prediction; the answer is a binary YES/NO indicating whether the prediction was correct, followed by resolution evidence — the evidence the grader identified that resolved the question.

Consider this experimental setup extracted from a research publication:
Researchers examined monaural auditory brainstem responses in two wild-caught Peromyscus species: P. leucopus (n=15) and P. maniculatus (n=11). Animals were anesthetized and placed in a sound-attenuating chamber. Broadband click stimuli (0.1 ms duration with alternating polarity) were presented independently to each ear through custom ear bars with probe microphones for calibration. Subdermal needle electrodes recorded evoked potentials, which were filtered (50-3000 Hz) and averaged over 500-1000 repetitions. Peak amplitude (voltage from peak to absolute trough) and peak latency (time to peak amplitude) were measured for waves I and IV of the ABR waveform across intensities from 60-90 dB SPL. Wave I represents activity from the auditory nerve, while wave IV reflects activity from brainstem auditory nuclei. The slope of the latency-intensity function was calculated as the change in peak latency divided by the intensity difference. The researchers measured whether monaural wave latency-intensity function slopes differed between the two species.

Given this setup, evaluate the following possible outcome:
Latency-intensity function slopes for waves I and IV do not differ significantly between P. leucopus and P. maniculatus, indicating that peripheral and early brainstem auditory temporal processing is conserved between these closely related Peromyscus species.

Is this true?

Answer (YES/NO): YES